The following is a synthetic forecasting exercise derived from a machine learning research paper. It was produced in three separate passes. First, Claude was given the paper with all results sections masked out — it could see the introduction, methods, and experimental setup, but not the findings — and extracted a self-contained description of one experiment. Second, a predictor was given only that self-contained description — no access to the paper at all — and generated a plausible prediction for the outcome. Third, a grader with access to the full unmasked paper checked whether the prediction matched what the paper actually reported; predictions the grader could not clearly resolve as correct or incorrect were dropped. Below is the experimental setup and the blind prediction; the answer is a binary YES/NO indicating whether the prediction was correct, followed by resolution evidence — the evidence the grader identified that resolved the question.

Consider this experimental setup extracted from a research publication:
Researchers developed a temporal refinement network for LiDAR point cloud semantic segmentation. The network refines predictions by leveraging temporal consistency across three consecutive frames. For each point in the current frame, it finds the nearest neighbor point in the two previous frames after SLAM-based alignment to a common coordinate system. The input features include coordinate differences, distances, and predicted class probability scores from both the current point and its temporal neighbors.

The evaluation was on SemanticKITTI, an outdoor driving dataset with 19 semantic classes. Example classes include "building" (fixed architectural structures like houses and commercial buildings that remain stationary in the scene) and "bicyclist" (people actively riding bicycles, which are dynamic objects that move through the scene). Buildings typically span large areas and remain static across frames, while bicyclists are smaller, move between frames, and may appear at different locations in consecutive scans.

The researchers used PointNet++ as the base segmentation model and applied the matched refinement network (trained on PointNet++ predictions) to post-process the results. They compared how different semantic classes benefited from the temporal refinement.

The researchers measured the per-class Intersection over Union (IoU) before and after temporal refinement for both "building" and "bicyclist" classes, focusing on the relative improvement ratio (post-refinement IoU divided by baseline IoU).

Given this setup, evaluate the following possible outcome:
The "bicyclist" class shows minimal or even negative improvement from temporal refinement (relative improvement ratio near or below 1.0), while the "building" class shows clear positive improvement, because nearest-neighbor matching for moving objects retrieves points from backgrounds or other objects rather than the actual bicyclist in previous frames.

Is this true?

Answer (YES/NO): NO